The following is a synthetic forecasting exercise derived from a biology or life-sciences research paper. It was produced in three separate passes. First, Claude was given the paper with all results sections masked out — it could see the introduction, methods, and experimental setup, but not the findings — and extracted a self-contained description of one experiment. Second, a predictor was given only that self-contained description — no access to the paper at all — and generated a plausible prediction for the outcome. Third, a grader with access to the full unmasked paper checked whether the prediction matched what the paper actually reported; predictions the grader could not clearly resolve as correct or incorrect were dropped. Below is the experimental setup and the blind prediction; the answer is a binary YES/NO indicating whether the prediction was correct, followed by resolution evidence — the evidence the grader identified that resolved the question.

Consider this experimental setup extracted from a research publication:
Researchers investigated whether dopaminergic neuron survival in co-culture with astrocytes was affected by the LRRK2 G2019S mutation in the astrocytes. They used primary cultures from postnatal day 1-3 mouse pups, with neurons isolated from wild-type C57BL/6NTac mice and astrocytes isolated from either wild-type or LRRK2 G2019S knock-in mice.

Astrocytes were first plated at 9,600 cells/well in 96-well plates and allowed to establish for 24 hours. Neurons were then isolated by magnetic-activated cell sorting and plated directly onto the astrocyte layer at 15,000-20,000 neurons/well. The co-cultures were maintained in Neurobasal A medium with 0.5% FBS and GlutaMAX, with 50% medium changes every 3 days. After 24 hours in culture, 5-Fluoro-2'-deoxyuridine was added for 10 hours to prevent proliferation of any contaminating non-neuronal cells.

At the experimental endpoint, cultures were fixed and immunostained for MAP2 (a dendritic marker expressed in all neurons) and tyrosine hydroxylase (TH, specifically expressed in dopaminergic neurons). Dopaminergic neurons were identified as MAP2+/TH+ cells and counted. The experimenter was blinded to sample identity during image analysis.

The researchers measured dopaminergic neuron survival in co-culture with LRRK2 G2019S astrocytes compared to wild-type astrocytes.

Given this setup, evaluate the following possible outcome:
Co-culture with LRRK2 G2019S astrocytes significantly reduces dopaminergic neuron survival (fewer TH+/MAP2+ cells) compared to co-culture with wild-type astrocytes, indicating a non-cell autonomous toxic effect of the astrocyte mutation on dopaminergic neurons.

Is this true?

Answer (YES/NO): YES